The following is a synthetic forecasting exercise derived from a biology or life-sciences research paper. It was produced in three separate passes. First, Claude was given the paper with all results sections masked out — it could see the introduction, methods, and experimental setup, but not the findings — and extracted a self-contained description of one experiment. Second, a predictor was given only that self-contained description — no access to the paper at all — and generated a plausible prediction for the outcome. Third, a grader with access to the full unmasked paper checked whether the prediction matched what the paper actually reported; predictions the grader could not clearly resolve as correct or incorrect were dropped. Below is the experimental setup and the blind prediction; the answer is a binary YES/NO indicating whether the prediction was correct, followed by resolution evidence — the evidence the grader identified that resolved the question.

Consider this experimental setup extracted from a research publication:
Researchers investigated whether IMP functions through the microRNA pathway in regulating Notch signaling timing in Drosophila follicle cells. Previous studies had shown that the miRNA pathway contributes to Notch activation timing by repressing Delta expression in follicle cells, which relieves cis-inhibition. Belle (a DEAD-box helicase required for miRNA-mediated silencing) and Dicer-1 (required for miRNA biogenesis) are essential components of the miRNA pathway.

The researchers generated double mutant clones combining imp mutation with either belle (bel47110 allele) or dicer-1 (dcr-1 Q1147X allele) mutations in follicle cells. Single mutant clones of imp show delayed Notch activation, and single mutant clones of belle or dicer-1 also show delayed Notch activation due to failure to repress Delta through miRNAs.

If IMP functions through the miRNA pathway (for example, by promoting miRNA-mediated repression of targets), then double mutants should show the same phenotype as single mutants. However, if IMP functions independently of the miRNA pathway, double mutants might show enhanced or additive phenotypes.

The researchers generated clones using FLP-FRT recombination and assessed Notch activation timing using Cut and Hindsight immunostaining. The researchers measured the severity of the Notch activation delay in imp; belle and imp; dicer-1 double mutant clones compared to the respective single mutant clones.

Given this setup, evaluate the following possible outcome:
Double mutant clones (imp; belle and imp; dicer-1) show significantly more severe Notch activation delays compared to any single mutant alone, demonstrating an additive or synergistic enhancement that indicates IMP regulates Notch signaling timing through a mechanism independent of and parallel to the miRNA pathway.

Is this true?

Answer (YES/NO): YES